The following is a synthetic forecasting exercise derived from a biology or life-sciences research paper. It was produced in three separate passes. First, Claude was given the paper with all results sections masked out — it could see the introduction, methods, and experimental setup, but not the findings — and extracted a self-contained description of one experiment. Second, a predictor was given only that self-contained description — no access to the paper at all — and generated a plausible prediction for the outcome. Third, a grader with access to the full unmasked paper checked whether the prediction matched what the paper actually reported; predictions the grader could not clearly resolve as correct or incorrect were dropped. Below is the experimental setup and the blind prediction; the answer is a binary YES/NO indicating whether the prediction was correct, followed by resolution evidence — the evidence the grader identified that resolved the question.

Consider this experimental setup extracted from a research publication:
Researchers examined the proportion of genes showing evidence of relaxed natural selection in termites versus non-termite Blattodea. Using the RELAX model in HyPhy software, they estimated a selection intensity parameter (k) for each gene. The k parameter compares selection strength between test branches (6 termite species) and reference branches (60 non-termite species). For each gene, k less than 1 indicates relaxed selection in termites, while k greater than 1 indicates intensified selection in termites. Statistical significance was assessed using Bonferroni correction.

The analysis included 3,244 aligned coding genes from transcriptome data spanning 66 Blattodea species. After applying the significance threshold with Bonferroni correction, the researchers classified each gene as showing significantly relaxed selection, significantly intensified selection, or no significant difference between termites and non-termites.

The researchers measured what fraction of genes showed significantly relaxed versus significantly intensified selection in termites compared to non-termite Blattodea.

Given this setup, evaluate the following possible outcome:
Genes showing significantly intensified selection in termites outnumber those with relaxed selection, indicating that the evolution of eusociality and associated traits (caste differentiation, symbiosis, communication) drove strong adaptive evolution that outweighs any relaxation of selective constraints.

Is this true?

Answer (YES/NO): NO